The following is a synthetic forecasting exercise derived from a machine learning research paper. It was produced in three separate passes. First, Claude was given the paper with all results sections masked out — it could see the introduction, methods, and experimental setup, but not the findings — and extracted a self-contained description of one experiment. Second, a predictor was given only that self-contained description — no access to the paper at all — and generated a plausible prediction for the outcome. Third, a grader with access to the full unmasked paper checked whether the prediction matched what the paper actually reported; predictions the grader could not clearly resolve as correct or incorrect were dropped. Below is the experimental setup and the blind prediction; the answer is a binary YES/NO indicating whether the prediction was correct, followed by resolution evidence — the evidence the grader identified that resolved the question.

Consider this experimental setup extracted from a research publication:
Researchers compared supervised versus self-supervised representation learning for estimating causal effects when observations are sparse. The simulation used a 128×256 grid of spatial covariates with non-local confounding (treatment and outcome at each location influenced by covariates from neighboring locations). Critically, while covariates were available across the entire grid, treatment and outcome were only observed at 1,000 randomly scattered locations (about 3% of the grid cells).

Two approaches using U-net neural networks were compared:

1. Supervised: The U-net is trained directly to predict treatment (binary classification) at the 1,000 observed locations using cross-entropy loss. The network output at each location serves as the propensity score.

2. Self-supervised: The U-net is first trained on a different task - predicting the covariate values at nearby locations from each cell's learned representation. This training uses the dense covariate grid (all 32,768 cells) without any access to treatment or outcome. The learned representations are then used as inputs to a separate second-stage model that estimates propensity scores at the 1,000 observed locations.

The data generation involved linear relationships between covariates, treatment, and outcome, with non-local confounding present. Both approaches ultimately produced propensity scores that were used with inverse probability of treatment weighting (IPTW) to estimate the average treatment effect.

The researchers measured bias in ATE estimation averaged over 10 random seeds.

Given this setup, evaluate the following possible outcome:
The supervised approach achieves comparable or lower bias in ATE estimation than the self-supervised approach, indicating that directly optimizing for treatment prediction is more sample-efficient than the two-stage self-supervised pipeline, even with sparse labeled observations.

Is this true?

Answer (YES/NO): NO